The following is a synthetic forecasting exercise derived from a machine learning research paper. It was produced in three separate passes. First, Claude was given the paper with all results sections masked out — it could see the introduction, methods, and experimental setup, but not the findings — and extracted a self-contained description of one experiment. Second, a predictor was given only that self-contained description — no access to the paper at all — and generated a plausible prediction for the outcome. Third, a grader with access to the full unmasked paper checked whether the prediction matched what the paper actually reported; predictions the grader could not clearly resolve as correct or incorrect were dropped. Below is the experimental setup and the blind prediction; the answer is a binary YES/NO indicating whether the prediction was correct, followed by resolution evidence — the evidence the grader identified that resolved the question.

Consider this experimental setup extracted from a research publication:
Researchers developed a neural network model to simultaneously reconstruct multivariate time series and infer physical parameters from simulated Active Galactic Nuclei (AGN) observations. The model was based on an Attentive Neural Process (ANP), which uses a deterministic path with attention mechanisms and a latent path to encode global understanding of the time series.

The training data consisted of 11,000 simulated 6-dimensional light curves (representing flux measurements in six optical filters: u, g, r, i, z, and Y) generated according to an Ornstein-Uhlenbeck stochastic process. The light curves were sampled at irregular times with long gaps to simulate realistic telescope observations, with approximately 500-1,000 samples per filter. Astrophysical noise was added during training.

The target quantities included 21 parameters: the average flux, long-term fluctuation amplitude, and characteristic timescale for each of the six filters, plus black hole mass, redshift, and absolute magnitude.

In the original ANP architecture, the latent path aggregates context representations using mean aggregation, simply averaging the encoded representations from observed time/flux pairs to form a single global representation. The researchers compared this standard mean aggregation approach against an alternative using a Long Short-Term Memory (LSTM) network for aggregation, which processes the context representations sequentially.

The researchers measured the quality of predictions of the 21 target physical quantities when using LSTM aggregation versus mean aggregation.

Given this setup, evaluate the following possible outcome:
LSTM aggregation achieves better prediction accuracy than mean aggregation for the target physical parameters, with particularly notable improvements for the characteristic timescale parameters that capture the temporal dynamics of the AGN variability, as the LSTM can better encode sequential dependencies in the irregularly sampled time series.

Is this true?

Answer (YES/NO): NO